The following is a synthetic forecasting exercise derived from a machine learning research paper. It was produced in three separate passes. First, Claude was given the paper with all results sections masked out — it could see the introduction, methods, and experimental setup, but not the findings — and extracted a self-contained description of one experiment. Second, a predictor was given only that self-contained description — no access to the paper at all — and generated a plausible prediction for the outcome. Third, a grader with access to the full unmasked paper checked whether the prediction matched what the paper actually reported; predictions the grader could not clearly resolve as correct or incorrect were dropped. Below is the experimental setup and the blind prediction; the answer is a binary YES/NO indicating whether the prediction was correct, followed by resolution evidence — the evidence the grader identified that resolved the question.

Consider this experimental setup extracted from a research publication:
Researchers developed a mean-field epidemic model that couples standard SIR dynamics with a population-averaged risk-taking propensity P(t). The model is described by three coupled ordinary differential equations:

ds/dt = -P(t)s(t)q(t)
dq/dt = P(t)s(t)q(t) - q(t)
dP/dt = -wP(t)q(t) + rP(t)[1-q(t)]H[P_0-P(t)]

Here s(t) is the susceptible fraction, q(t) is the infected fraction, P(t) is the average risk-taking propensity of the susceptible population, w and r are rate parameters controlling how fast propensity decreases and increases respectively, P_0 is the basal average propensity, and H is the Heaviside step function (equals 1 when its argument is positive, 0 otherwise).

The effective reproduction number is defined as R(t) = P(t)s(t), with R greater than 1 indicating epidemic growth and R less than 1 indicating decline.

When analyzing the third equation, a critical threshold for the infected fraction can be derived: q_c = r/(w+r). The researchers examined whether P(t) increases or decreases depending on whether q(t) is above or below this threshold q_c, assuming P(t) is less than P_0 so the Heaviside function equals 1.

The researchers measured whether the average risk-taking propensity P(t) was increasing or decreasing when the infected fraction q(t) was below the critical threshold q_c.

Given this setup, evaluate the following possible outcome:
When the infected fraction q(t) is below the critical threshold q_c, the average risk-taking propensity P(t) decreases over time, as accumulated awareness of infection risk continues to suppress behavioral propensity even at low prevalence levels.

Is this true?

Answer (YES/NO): NO